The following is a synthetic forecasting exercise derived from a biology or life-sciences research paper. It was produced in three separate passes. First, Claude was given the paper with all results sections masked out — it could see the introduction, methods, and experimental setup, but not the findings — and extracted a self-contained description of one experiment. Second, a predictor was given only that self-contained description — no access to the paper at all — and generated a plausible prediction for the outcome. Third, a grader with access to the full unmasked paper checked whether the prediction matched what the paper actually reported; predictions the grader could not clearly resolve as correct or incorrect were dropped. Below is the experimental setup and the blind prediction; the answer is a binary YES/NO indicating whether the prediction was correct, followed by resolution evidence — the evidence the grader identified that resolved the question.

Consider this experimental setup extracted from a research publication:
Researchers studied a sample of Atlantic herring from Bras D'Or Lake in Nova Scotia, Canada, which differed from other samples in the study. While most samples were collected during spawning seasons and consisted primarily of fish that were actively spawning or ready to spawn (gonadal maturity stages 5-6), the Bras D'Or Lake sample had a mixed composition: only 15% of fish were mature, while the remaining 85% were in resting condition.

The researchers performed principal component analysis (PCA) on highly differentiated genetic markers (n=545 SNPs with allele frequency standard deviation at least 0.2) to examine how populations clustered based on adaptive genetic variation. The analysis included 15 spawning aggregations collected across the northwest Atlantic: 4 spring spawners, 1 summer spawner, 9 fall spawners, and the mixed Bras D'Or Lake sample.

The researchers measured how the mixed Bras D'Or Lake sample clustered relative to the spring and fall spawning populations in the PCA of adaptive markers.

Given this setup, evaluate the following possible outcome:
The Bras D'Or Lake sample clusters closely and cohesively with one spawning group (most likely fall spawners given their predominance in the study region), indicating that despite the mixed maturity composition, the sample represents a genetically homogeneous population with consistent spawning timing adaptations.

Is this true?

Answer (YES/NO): NO